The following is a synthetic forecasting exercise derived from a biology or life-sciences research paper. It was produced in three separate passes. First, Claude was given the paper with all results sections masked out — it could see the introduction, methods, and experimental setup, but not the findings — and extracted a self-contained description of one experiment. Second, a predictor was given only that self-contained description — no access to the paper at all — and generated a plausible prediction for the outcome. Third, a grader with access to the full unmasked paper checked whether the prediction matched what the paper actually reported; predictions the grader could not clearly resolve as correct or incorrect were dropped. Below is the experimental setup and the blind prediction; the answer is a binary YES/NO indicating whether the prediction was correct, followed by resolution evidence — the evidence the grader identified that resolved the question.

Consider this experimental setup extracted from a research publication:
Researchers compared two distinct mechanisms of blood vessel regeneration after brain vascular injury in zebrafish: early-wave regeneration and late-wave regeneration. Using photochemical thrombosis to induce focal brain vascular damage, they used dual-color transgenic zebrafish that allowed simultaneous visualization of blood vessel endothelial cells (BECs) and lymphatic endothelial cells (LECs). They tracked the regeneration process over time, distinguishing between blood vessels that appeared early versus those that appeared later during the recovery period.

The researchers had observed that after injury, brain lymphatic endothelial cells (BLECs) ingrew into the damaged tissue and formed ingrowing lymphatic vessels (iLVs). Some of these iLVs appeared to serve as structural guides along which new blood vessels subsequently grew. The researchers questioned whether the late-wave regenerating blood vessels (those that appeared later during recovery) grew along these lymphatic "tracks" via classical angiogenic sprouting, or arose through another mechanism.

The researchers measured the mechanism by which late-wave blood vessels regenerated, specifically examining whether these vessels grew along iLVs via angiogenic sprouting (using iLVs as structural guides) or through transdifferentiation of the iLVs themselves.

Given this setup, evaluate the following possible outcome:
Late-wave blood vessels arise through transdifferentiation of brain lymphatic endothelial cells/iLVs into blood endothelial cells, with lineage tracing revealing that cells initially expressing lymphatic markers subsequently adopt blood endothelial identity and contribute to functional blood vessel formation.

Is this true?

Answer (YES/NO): NO